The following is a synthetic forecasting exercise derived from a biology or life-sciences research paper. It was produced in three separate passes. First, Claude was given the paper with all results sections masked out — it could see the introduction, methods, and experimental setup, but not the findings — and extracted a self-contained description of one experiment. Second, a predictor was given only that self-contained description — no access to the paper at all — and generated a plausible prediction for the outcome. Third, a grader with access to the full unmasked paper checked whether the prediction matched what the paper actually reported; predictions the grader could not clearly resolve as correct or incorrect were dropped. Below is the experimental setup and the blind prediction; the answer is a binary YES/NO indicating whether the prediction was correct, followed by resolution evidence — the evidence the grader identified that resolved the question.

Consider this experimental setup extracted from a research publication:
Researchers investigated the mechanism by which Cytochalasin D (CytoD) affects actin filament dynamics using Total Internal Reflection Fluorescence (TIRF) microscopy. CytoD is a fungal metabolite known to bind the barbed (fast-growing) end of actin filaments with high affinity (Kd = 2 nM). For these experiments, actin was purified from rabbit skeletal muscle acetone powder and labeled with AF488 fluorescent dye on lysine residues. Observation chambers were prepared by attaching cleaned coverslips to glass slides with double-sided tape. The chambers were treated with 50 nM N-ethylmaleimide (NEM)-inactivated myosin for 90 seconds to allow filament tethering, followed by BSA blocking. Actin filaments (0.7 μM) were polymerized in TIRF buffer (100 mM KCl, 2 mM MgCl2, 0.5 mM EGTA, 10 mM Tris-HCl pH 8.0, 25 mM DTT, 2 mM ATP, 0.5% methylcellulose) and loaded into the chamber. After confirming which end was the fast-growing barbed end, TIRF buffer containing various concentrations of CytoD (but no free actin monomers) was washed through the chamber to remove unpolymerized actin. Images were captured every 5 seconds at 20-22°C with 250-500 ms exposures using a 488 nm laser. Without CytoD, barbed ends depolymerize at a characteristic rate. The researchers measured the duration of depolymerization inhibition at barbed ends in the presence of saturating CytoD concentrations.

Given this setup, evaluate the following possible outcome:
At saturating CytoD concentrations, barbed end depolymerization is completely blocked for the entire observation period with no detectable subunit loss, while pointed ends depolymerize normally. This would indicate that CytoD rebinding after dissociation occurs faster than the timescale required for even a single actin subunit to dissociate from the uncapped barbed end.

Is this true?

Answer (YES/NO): NO